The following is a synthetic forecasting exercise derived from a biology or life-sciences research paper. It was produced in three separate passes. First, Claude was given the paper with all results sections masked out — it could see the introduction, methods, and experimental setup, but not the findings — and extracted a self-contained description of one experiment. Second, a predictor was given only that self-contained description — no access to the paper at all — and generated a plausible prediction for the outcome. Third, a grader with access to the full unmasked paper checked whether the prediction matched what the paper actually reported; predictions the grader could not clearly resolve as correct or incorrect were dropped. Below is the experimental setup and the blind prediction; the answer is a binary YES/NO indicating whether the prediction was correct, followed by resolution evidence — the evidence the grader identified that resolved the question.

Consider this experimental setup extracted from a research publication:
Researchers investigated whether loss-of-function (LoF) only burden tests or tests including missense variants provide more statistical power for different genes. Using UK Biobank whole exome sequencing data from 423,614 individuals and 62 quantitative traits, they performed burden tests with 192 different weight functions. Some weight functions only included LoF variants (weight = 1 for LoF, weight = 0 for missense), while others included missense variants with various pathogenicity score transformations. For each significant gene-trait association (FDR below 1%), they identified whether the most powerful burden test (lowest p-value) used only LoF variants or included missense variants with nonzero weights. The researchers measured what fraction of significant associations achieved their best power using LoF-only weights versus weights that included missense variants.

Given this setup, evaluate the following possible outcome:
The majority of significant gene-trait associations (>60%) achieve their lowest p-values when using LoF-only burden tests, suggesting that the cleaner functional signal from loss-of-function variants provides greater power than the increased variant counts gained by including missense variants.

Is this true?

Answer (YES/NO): NO